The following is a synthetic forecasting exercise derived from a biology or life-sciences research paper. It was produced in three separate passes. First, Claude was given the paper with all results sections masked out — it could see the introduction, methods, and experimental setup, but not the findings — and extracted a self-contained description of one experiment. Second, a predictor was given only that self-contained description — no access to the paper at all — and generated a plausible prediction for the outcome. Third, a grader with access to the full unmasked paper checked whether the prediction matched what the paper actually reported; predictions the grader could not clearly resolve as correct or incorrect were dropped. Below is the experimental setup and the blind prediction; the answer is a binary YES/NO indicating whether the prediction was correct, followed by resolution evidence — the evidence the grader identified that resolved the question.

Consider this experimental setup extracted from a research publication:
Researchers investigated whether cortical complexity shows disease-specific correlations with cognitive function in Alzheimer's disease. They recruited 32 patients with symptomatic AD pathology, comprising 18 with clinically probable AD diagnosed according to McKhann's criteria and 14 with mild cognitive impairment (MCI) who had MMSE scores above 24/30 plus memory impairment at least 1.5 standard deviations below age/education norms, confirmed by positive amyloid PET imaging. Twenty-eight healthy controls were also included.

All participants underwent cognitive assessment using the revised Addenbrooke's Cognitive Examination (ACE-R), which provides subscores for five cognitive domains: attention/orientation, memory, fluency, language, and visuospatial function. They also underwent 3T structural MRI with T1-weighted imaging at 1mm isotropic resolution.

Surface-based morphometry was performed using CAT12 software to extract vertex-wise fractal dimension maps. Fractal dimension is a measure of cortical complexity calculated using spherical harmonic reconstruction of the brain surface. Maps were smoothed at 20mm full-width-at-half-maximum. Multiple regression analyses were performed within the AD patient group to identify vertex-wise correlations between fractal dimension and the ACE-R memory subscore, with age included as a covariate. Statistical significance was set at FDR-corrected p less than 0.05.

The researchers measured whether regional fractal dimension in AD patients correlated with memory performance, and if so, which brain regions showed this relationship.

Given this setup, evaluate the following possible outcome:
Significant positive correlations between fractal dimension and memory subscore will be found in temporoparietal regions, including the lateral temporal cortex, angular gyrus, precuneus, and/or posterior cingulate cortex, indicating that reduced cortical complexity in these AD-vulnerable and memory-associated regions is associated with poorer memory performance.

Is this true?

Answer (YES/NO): NO